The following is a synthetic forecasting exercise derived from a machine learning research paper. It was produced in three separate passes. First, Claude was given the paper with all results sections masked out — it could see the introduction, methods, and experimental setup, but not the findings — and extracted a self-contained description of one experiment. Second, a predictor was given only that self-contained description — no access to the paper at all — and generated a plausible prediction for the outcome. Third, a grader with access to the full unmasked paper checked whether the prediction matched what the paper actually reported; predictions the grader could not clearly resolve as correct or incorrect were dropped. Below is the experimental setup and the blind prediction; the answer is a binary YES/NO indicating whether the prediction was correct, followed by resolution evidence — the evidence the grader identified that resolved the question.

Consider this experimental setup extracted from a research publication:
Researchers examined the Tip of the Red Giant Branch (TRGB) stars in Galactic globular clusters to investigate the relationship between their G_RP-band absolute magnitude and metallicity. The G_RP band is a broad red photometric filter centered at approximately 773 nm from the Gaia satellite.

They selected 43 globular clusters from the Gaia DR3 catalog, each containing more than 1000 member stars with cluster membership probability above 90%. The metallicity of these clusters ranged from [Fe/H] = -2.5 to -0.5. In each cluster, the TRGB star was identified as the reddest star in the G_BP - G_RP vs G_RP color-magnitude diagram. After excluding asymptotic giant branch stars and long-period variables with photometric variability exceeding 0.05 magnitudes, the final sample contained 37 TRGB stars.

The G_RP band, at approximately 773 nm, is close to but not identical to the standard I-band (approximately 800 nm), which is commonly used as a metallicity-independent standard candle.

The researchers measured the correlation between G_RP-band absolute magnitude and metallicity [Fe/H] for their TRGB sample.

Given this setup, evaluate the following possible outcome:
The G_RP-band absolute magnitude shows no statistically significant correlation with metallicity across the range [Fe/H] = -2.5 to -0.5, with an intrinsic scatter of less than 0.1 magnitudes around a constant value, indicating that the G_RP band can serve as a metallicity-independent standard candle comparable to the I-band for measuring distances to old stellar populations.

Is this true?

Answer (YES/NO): NO